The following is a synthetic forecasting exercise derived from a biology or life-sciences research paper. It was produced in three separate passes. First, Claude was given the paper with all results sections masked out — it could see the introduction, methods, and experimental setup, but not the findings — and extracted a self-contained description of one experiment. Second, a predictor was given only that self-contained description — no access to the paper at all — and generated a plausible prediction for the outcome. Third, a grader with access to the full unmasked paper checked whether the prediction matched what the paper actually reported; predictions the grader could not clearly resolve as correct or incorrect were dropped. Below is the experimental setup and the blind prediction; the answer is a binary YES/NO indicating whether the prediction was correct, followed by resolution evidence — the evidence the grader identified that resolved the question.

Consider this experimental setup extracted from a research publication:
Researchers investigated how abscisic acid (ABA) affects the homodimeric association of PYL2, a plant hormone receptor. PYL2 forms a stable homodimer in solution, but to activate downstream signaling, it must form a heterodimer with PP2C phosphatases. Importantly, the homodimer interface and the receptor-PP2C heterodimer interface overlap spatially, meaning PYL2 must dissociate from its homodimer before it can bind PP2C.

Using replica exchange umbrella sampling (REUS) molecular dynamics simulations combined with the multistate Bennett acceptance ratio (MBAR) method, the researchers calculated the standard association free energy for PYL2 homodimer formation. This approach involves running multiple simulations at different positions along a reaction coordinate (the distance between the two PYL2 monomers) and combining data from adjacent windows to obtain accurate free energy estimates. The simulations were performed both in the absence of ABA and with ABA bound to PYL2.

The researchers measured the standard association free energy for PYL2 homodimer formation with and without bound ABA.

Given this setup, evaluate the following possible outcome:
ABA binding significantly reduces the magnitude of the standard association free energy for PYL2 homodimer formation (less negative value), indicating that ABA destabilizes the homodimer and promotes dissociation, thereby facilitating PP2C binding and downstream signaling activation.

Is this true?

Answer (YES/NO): YES